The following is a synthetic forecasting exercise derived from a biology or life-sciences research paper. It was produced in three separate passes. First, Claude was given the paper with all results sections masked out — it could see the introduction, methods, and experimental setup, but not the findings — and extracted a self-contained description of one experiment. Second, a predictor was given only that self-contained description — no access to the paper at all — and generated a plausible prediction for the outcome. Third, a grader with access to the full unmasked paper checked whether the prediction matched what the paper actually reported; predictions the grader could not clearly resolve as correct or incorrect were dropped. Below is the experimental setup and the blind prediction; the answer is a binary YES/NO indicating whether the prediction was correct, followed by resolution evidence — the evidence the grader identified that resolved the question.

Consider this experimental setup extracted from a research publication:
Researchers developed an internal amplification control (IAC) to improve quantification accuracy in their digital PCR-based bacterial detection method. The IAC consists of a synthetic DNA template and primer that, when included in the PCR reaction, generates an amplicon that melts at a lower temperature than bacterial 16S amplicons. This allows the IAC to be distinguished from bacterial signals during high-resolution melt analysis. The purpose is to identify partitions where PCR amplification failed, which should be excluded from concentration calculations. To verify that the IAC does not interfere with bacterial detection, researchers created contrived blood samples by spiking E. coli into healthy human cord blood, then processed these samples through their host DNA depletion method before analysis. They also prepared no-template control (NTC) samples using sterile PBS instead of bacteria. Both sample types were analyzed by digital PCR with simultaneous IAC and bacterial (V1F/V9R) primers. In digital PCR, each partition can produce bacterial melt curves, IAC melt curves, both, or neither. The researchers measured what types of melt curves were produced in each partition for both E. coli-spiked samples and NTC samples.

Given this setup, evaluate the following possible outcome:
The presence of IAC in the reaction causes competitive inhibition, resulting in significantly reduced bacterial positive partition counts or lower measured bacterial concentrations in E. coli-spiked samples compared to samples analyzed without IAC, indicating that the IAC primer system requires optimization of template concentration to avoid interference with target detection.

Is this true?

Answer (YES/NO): NO